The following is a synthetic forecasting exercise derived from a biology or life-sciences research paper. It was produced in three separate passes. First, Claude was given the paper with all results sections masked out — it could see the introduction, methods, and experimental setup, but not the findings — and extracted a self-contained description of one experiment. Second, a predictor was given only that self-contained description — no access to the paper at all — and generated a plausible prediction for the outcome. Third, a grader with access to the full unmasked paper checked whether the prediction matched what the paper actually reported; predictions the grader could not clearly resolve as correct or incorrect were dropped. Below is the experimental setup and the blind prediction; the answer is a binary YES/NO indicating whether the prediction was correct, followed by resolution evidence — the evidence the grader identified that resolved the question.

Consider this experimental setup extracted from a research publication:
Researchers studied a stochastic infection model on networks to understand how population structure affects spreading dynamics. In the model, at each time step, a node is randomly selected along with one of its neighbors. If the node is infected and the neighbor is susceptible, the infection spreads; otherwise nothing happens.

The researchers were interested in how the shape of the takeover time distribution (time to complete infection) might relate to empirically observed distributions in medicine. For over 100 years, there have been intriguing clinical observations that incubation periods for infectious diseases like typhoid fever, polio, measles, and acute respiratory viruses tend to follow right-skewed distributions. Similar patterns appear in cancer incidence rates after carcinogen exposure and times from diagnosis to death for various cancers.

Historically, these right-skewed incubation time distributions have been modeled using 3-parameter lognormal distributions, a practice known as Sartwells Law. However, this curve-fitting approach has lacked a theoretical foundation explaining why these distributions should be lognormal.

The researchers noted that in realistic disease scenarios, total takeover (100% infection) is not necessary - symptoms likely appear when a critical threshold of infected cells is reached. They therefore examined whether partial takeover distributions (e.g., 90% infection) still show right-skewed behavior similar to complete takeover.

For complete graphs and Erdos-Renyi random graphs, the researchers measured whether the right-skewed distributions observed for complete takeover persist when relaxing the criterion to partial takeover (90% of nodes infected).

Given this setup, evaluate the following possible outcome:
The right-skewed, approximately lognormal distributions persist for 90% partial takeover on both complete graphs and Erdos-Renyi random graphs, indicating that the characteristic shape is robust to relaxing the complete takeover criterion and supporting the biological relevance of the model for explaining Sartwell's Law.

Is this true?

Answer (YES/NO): YES